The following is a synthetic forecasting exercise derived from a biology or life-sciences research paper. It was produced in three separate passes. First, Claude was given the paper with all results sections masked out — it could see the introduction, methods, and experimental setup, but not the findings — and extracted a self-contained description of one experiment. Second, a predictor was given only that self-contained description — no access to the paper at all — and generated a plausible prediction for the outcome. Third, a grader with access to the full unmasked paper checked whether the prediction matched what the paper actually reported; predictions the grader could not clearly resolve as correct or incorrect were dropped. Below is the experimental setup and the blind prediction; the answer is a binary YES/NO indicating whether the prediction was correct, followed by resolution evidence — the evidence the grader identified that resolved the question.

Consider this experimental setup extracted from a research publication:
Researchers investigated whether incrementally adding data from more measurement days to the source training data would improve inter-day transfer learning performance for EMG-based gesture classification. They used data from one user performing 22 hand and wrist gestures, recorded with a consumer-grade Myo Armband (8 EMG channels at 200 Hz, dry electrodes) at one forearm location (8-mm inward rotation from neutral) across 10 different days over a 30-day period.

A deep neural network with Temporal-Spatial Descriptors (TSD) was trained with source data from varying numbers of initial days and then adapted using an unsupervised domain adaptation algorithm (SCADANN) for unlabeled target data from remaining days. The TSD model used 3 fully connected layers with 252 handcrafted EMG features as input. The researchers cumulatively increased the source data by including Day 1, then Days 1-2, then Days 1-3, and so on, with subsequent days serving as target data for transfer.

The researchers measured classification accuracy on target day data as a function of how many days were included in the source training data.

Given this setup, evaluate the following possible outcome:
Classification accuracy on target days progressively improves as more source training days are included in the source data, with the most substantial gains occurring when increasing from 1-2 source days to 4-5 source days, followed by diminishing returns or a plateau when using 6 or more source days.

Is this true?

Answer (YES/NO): YES